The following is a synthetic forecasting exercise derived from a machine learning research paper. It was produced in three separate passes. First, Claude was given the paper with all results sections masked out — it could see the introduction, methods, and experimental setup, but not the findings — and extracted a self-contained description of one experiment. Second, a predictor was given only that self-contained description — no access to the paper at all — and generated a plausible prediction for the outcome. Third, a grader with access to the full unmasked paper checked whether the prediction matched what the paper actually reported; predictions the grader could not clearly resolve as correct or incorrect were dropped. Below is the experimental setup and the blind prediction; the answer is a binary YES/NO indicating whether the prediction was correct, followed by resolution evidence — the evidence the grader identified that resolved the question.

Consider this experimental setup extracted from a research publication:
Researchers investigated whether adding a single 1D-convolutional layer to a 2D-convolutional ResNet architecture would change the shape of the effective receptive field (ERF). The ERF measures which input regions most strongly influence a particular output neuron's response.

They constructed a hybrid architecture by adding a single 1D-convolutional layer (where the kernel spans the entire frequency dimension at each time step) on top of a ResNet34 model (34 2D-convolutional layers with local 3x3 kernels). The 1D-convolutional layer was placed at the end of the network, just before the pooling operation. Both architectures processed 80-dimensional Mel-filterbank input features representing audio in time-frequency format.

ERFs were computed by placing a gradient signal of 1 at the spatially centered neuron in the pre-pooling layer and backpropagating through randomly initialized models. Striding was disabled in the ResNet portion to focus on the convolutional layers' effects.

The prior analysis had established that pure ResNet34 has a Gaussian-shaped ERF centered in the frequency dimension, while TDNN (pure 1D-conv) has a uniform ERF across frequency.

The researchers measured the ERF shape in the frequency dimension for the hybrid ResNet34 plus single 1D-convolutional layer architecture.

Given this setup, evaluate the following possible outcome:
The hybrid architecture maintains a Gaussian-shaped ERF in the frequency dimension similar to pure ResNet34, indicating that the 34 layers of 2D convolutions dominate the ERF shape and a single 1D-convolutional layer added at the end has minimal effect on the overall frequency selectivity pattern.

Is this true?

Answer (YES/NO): NO